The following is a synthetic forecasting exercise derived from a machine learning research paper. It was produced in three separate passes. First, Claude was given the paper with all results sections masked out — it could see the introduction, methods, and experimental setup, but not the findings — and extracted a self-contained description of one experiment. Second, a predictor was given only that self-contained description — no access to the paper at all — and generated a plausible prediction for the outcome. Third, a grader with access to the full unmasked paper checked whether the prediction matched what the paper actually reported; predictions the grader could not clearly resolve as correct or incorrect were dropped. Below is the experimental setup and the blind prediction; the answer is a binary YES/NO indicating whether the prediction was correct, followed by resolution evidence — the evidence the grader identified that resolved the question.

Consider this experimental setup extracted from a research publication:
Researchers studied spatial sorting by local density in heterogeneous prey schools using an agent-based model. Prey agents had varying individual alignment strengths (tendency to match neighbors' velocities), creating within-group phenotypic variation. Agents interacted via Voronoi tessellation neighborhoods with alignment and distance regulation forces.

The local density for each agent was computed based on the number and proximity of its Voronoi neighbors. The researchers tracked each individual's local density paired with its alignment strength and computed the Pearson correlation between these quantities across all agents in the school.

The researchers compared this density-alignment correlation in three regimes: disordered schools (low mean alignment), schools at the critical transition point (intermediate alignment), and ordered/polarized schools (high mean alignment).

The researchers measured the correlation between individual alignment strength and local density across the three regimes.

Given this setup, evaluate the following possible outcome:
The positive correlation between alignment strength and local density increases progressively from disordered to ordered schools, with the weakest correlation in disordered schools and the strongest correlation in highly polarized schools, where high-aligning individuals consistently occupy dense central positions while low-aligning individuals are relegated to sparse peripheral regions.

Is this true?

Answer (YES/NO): NO